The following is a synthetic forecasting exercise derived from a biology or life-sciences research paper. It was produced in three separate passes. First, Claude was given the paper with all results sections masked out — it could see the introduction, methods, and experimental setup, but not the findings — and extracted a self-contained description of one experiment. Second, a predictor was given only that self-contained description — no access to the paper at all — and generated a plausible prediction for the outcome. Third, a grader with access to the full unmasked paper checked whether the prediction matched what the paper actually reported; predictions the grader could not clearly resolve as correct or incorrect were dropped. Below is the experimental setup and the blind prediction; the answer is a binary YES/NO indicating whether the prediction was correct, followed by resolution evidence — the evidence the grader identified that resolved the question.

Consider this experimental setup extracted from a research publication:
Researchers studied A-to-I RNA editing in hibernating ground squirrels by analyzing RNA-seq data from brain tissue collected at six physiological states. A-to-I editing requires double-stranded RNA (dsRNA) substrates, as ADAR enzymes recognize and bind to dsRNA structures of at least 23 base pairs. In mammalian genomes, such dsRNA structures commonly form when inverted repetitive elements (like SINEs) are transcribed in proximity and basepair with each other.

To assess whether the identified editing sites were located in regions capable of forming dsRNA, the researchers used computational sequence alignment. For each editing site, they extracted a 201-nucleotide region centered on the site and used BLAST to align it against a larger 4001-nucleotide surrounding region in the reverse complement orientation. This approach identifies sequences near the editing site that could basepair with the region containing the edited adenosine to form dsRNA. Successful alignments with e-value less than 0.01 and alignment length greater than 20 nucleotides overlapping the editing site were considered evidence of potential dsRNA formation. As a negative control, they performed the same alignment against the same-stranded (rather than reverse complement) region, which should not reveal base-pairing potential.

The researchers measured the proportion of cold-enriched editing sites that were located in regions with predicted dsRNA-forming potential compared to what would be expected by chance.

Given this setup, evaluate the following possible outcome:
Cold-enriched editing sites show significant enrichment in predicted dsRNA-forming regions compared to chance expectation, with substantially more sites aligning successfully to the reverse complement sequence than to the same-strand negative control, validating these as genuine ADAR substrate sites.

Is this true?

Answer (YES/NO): YES